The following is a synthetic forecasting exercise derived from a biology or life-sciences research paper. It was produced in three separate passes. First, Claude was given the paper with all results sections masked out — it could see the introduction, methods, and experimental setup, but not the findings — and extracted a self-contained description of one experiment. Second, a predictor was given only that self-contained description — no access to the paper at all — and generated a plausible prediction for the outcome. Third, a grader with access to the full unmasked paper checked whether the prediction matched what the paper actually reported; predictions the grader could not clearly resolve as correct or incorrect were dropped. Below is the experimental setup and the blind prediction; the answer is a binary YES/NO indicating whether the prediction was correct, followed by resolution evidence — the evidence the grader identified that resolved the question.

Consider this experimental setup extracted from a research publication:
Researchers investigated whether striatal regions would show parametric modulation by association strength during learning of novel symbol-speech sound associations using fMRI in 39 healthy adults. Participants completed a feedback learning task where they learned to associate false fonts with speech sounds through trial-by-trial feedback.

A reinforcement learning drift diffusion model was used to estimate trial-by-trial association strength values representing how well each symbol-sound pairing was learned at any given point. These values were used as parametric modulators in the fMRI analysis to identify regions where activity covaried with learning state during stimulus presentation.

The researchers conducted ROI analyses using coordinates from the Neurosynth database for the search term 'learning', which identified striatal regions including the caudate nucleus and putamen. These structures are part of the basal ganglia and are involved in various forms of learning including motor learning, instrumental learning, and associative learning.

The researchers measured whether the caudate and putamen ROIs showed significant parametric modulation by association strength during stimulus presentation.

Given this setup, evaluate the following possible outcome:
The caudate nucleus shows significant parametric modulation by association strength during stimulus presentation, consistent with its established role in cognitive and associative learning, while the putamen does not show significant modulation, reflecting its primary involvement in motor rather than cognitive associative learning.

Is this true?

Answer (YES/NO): NO